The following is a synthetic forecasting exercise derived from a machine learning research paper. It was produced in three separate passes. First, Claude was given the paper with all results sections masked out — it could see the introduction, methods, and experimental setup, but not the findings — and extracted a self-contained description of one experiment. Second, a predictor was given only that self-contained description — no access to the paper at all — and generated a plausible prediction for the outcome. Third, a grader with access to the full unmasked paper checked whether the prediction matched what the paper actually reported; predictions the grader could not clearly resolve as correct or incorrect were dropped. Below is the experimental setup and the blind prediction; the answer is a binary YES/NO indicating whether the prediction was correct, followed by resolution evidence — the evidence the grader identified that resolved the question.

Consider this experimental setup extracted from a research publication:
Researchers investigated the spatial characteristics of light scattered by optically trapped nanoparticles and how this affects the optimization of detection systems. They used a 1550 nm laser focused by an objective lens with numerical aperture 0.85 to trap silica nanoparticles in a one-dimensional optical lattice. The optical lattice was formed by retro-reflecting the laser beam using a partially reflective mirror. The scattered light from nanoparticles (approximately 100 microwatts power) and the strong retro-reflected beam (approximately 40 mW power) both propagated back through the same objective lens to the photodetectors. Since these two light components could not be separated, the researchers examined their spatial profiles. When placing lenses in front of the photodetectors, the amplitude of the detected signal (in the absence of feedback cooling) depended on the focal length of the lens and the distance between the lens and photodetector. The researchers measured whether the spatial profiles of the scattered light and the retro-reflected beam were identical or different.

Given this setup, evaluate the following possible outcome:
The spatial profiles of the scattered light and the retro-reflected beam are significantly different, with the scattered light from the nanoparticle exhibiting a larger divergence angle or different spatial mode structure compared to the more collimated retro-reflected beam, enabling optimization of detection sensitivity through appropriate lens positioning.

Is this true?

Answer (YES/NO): NO